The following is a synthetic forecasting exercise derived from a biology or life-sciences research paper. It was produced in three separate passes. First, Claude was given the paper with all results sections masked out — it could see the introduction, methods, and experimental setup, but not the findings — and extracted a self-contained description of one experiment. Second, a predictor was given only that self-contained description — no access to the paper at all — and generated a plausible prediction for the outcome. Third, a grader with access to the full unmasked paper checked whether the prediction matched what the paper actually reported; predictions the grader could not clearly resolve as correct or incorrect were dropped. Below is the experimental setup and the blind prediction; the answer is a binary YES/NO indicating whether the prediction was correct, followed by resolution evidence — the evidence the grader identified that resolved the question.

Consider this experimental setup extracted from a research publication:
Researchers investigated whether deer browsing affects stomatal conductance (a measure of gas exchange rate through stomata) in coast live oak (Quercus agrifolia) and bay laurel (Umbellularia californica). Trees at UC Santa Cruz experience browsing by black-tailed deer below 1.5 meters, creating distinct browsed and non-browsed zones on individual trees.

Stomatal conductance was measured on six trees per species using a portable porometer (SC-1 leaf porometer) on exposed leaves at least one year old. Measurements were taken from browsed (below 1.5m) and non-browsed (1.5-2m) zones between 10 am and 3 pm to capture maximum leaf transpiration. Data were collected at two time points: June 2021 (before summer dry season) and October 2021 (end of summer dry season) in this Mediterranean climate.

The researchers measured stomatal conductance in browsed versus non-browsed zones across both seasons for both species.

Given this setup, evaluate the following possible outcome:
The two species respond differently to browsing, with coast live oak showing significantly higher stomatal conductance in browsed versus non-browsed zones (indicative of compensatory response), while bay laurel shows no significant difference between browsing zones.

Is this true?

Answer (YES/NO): NO